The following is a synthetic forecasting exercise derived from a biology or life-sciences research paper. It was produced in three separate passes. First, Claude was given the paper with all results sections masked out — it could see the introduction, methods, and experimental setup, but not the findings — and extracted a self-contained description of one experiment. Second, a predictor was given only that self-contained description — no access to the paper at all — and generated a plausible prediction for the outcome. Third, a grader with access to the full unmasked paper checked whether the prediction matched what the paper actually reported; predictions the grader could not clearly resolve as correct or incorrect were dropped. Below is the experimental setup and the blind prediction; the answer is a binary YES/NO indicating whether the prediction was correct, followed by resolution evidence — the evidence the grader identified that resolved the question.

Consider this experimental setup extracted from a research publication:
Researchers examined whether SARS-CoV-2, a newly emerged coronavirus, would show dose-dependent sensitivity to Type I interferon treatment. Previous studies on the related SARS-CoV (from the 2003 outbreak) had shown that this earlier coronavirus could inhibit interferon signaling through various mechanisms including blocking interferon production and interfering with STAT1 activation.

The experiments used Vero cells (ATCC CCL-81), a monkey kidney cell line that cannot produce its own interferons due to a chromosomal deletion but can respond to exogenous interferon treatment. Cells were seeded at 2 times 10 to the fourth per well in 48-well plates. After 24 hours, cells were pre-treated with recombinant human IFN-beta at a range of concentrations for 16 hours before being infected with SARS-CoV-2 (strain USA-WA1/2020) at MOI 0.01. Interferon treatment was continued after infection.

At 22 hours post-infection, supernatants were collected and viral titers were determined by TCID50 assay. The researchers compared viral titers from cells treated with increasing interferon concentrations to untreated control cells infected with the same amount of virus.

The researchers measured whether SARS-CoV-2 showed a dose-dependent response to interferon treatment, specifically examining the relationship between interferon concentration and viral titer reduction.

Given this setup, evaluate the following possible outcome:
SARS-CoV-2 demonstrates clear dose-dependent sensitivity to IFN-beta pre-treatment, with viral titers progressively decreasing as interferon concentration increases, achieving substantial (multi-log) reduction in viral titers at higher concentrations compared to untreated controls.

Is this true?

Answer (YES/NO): YES